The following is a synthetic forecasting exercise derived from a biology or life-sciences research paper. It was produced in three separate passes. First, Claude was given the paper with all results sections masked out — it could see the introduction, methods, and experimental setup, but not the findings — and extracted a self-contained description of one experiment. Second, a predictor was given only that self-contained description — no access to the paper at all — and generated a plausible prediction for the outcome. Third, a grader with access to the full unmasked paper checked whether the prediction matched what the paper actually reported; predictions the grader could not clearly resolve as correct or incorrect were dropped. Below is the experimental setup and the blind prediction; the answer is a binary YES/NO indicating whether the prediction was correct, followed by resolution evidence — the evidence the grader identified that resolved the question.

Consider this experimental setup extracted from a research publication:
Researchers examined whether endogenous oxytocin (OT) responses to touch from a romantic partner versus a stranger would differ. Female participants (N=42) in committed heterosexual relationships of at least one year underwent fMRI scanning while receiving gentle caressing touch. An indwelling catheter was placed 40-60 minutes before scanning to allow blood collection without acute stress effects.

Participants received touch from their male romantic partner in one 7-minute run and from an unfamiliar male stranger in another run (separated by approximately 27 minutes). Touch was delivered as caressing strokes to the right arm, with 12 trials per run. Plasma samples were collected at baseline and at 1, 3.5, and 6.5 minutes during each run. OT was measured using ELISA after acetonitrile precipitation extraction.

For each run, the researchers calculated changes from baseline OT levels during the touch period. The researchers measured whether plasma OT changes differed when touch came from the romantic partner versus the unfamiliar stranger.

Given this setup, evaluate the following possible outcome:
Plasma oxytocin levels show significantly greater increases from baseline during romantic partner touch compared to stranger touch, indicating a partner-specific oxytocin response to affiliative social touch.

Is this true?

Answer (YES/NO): NO